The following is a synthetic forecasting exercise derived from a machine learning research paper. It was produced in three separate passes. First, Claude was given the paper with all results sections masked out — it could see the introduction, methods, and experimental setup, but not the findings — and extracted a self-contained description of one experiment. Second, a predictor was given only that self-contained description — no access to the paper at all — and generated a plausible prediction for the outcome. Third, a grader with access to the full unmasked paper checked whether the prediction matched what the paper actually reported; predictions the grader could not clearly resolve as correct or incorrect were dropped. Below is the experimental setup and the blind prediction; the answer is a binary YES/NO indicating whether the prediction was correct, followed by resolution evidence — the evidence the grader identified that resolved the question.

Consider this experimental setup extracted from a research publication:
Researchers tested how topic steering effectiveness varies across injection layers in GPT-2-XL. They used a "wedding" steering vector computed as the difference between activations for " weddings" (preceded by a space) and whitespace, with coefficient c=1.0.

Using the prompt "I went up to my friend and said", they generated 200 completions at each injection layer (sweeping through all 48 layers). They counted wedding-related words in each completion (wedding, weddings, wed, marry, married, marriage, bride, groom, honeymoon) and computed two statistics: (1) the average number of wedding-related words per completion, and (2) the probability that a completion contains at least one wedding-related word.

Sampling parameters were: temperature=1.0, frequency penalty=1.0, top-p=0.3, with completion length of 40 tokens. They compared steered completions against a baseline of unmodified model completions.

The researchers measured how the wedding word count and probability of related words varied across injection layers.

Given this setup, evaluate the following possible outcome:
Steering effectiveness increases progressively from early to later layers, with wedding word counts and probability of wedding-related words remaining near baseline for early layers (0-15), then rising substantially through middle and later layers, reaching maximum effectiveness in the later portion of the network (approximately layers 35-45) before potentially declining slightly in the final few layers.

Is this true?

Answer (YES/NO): NO